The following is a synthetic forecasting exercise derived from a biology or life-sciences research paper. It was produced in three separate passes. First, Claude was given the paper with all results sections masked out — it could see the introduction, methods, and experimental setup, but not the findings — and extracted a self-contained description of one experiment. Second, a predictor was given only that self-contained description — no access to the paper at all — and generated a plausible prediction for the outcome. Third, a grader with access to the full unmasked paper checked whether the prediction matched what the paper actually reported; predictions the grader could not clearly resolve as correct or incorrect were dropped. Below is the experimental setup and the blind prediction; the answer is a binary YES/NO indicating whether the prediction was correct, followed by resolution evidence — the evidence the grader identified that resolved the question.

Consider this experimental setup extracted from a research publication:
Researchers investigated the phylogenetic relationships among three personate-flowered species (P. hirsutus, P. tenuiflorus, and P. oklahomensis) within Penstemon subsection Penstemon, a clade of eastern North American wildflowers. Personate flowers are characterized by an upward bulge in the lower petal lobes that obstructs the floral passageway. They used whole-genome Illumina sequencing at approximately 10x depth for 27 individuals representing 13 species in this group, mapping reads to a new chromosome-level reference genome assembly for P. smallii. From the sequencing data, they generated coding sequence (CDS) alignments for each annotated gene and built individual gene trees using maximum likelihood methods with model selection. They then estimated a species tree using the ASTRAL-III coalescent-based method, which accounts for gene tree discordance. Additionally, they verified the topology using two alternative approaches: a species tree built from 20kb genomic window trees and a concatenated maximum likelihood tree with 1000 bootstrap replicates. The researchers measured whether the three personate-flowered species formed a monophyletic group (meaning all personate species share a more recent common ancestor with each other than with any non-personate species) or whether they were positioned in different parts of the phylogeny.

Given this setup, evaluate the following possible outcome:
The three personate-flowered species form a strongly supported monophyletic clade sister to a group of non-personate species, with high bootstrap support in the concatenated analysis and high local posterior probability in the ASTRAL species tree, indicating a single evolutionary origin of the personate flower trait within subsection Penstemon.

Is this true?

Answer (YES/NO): NO